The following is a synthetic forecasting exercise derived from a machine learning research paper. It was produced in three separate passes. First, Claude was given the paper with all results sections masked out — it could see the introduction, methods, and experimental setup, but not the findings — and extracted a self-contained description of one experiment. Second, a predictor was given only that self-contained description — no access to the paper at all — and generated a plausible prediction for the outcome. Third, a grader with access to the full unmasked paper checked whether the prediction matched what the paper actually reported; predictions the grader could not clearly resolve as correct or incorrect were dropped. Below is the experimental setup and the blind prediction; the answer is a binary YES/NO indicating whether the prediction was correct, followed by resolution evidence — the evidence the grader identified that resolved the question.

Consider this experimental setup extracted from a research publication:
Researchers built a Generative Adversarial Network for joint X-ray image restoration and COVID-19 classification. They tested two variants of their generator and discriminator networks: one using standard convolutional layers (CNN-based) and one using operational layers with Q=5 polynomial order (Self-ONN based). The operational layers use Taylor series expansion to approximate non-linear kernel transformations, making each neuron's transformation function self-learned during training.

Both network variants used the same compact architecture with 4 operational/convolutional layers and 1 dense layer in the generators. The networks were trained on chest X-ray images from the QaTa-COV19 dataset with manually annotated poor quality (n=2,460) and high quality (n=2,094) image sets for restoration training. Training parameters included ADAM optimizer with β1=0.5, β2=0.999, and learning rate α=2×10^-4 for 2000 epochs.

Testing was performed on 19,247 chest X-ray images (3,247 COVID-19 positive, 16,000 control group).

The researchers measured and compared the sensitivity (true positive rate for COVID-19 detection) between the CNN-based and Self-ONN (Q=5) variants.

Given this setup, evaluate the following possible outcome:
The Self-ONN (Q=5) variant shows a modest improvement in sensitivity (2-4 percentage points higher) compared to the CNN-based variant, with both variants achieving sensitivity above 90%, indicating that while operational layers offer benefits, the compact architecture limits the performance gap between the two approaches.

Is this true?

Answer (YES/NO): NO